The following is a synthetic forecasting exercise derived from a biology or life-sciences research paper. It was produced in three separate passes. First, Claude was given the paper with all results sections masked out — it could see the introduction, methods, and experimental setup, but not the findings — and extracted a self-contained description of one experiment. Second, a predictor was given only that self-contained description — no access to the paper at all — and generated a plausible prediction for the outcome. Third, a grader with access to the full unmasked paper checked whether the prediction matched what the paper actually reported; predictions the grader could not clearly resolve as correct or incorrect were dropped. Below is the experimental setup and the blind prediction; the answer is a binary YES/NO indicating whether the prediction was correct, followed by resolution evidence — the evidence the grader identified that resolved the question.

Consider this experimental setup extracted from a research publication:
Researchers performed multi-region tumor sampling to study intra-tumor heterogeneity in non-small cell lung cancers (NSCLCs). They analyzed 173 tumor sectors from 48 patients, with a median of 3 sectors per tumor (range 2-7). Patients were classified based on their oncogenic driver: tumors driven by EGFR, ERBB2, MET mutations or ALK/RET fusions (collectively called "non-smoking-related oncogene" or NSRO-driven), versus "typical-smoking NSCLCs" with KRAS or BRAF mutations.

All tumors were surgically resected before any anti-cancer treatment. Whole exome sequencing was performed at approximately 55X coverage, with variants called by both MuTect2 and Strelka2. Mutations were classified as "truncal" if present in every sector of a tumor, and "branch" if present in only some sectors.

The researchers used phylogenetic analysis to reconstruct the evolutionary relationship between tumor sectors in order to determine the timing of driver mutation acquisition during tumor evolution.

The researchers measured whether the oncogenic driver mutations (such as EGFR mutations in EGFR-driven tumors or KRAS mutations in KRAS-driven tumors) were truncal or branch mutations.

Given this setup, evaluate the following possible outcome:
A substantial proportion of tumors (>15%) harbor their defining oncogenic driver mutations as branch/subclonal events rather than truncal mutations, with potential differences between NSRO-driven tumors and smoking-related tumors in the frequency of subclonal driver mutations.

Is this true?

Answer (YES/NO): NO